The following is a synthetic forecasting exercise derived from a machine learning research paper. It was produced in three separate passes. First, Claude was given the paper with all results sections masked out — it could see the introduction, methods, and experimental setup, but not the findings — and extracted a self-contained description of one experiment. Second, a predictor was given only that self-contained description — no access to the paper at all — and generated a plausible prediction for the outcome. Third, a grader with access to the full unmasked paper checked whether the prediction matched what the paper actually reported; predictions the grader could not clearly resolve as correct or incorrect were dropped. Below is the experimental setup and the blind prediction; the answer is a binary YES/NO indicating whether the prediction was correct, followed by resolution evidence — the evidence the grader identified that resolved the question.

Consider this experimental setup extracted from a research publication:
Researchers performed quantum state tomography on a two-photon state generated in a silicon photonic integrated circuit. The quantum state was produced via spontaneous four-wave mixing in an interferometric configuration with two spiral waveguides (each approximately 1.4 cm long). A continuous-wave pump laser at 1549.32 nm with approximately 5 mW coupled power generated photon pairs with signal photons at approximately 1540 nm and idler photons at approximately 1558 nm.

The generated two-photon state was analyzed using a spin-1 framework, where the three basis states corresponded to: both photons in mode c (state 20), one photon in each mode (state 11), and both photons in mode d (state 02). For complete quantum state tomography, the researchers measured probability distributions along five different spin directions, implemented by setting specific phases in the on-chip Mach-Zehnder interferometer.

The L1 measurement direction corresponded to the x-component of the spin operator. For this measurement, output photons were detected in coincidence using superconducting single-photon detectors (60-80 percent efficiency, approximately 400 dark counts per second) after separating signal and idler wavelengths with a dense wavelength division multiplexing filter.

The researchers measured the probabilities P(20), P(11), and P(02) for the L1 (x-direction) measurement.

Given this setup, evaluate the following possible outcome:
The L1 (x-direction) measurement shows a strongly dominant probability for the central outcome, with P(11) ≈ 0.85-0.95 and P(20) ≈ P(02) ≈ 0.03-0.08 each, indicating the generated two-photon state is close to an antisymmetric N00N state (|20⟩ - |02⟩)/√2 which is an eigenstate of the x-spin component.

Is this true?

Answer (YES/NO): NO